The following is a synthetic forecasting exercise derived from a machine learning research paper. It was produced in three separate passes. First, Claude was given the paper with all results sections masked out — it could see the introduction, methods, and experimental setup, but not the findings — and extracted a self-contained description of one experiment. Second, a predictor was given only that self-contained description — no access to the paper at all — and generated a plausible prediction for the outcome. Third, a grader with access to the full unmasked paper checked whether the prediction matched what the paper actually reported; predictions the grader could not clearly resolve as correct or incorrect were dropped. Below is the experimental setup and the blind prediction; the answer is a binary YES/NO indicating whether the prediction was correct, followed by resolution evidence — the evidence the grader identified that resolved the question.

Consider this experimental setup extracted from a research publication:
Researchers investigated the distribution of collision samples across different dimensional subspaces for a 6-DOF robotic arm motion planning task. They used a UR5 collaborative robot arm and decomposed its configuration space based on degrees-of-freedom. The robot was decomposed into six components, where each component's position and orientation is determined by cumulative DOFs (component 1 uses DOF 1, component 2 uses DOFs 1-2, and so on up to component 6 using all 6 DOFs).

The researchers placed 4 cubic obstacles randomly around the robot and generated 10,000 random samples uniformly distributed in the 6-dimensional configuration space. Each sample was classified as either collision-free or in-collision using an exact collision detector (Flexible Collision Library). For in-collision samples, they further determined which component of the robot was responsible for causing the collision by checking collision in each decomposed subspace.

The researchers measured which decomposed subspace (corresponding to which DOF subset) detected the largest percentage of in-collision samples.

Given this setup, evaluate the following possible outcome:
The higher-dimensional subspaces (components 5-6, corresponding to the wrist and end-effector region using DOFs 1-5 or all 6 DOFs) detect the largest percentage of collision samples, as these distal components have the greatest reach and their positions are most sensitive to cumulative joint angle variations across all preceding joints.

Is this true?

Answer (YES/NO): NO